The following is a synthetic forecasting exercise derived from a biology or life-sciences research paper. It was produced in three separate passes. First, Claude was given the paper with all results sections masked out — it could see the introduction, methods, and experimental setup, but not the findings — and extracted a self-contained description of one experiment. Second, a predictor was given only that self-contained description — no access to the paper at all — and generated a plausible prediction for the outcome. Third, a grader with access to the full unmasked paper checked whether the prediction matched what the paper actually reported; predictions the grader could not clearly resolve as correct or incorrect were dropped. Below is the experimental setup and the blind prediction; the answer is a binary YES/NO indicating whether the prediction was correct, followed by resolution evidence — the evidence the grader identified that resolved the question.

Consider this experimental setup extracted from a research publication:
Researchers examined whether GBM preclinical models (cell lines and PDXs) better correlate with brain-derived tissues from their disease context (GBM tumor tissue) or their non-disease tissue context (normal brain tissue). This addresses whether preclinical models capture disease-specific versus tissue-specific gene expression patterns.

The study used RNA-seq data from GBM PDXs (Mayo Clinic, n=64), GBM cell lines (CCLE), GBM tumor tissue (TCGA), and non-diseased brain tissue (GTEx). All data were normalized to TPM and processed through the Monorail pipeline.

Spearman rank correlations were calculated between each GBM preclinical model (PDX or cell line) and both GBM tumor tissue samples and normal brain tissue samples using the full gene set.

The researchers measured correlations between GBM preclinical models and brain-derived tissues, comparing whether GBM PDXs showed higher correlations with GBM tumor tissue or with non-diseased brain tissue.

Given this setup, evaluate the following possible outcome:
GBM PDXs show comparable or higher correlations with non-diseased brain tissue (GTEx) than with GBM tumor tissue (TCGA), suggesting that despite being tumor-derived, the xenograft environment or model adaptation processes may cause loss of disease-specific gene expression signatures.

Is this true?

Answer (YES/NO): NO